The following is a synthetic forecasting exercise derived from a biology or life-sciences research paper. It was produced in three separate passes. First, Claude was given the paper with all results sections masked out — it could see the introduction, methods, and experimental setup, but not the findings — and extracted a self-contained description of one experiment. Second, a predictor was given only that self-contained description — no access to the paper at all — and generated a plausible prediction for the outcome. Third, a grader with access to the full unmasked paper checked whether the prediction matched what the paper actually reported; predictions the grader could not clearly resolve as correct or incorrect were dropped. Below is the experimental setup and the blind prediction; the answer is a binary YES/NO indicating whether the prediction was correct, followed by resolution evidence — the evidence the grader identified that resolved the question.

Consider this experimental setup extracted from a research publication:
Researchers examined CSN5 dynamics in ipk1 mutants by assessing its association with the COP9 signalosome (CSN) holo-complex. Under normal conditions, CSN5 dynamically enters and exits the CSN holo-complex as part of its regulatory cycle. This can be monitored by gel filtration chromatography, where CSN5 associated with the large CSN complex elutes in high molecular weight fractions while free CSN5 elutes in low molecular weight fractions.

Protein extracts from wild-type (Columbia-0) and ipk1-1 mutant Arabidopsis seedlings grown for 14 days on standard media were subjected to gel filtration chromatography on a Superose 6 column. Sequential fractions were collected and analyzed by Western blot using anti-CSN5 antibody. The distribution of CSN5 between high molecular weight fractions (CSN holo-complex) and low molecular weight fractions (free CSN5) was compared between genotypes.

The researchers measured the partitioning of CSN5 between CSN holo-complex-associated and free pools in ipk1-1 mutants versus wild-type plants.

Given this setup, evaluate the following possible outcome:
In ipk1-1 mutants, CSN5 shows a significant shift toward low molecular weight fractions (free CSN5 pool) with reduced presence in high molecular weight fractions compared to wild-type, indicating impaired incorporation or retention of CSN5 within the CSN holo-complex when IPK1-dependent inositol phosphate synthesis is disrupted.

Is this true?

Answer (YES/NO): NO